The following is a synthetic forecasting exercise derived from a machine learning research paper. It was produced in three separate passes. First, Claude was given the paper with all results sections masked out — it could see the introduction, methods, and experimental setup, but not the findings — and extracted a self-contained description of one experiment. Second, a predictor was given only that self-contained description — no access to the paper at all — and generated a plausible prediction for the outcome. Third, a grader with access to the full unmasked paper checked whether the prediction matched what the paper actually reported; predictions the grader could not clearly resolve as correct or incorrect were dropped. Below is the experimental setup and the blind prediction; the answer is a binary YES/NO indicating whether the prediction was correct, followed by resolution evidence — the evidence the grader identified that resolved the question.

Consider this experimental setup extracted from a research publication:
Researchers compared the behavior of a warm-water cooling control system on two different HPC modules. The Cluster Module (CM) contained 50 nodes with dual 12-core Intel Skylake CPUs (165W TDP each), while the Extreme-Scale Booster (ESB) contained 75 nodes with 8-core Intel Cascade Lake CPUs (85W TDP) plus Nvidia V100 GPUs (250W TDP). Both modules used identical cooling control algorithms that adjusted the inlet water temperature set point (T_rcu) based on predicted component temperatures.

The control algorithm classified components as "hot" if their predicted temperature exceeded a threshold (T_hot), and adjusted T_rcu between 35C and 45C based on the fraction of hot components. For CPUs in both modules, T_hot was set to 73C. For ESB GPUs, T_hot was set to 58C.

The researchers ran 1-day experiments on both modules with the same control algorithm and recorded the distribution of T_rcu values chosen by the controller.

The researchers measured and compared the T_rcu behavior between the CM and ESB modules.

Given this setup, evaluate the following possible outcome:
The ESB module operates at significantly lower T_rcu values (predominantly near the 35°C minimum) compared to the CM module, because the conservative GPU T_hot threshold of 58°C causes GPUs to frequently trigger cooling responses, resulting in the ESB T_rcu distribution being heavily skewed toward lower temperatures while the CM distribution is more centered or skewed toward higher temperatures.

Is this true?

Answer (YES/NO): NO